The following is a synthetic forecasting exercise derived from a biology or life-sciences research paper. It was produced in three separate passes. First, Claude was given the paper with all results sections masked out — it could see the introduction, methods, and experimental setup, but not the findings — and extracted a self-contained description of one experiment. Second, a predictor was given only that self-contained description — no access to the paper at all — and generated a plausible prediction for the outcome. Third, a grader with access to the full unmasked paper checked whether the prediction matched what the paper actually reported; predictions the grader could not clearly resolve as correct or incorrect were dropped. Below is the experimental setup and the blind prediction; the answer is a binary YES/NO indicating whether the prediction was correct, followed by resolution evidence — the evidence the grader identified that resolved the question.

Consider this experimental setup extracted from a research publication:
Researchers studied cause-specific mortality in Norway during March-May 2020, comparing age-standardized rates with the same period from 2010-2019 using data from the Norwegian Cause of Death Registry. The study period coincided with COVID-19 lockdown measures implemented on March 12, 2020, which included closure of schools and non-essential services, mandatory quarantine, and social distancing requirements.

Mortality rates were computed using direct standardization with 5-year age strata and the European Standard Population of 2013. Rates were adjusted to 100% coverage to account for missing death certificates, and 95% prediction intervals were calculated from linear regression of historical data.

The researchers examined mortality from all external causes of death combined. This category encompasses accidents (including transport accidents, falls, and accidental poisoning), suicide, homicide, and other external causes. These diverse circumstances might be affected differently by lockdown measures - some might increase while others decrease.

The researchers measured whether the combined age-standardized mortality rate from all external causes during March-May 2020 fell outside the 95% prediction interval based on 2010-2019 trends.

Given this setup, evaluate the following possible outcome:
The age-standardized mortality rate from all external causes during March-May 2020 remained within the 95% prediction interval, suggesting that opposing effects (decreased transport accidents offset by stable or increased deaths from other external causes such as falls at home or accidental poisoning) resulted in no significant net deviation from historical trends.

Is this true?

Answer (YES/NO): YES